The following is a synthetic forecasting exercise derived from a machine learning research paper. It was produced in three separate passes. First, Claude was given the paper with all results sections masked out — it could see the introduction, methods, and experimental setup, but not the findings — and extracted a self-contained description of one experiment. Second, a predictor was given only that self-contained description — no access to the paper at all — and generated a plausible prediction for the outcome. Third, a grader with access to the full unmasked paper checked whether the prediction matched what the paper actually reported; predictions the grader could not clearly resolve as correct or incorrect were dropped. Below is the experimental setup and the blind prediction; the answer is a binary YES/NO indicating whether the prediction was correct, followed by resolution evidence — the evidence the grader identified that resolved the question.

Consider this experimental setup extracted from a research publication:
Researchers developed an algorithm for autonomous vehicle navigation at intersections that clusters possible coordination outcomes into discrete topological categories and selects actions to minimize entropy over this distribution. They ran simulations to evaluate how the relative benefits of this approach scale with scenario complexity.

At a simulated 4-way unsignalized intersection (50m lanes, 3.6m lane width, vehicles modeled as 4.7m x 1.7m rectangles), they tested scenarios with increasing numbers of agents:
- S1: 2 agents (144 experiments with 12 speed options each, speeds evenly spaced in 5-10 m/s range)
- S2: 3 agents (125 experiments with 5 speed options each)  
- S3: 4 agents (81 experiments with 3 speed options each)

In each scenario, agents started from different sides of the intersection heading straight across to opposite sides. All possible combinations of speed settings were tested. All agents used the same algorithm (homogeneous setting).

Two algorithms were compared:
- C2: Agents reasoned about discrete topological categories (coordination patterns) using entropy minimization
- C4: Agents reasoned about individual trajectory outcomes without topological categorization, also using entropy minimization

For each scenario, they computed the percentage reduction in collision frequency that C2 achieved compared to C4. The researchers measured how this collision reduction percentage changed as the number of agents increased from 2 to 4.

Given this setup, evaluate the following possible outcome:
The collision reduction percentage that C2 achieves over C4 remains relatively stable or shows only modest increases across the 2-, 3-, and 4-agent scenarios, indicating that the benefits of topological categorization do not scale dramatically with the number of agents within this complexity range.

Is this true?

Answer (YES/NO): NO